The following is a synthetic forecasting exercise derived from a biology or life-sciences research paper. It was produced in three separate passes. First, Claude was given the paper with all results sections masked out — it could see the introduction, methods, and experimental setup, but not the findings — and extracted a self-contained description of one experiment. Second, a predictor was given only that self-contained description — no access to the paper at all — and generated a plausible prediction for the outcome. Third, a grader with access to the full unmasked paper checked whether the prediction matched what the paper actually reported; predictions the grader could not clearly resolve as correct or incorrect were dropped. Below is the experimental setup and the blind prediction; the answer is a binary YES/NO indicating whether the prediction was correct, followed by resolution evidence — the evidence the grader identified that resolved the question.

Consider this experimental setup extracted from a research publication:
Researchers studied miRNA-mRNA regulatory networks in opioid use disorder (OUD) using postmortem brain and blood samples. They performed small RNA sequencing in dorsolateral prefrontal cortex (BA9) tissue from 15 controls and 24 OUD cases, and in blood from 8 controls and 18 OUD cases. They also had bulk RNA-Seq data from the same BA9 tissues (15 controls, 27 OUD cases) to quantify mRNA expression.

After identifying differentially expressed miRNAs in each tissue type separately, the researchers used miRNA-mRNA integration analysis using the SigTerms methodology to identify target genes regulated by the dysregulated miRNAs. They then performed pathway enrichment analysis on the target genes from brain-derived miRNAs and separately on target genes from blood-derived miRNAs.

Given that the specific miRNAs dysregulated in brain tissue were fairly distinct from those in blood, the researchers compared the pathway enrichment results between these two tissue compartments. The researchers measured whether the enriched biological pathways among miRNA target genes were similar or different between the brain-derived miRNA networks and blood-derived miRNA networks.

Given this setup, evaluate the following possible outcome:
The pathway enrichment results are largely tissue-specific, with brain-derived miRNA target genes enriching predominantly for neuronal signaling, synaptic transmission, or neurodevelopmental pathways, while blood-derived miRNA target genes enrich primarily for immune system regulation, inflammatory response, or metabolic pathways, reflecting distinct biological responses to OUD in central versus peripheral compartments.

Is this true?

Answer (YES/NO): NO